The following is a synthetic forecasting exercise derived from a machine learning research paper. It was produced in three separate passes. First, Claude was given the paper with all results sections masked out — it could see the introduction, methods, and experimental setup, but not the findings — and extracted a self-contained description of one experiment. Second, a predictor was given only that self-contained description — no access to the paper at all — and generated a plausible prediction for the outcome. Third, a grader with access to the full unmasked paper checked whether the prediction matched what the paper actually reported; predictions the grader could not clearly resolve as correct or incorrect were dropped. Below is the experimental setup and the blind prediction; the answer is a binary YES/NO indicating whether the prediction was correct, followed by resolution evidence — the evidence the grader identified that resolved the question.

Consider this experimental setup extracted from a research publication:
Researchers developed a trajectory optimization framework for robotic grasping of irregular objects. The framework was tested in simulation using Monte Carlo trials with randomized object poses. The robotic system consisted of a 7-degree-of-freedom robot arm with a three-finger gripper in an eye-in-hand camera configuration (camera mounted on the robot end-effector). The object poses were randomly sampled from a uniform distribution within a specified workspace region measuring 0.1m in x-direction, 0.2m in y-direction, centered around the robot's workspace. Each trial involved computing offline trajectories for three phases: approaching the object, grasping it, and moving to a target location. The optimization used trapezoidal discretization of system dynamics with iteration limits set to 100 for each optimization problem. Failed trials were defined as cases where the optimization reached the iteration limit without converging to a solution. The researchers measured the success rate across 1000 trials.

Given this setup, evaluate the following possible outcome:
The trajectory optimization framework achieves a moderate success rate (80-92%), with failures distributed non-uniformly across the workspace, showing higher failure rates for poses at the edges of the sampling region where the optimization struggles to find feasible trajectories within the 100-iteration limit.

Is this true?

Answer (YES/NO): NO